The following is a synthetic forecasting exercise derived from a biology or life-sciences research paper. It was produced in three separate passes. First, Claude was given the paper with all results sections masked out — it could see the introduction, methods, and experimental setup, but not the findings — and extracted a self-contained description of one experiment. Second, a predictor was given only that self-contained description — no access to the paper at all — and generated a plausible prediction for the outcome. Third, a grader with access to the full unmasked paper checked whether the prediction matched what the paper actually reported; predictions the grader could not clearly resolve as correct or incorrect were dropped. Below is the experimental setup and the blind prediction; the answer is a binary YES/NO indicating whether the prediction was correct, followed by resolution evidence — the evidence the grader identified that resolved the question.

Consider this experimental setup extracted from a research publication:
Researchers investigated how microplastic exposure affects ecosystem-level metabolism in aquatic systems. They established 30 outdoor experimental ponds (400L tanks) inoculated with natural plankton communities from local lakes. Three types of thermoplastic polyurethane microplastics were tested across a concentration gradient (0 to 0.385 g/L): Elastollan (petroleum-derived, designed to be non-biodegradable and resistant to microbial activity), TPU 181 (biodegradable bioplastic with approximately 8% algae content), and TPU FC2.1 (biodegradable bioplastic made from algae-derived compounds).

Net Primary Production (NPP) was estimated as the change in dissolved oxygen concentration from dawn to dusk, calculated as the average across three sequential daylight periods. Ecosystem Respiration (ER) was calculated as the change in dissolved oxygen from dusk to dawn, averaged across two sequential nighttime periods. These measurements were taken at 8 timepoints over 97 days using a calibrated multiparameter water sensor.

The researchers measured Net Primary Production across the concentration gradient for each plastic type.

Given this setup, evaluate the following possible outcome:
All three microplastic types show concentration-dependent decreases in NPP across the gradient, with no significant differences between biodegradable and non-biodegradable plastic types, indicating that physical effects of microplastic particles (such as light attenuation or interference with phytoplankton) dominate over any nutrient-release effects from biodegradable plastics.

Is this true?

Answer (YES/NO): NO